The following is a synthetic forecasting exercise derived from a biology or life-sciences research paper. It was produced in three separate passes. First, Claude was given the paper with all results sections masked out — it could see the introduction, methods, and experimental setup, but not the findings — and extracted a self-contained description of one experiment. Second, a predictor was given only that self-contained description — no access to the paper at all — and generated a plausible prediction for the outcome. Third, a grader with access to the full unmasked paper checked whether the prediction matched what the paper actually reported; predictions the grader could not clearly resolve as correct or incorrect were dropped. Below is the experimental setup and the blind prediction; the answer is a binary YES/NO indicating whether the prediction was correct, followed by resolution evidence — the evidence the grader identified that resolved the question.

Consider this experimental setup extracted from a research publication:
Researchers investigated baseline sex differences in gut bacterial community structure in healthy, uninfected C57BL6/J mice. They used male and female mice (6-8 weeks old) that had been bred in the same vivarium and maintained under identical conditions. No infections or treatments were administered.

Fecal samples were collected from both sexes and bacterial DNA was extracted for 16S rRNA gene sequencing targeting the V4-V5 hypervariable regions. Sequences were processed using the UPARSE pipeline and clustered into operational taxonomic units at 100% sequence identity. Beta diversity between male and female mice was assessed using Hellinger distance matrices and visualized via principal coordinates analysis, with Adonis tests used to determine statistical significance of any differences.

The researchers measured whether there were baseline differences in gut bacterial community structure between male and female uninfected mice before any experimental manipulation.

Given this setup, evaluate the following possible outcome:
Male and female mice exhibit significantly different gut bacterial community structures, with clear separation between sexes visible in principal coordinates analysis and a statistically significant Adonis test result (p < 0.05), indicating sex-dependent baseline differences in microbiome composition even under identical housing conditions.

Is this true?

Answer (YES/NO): YES